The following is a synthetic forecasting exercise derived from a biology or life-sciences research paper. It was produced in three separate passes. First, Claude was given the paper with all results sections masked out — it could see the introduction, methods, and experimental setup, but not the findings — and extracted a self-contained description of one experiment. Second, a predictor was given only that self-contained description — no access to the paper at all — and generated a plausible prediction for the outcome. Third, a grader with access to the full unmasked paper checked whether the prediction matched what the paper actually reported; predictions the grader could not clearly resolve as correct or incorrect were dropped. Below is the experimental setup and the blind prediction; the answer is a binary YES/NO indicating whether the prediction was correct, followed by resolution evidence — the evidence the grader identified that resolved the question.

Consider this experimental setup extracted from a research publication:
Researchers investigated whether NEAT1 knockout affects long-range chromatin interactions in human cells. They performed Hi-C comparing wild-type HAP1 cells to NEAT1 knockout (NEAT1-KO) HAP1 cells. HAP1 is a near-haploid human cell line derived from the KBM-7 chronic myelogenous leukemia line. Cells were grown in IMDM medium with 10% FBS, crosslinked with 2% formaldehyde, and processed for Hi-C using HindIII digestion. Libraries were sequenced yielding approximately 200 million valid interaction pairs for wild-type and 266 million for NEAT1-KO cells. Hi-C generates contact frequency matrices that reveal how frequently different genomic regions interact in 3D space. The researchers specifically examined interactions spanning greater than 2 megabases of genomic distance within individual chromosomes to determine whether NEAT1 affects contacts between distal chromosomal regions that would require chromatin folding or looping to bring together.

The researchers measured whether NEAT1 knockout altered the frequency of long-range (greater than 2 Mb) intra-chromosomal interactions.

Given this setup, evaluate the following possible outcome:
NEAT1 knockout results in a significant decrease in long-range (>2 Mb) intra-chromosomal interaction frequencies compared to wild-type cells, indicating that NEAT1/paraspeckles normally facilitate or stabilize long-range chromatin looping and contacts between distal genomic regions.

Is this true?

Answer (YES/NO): NO